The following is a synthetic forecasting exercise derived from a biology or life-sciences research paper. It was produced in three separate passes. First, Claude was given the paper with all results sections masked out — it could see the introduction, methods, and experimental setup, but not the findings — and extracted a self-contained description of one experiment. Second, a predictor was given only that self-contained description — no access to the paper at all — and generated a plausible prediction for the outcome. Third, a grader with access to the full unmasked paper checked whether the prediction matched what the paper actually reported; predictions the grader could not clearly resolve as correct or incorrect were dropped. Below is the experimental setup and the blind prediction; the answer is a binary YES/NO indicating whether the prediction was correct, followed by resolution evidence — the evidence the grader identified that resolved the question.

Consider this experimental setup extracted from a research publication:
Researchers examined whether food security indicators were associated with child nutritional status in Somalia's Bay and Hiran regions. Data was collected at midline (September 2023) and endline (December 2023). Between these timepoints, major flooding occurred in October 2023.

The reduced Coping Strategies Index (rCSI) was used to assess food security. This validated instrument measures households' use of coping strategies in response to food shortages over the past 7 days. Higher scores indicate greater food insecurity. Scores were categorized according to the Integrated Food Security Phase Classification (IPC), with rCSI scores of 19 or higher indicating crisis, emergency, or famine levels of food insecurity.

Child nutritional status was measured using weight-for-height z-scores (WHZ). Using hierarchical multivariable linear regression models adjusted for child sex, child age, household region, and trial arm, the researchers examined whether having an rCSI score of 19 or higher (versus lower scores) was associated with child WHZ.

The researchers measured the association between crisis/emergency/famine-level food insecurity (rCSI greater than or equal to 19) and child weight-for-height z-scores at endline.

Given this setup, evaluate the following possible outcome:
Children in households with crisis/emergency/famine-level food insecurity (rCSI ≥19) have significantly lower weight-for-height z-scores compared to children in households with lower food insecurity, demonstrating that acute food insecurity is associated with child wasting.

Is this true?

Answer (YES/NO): YES